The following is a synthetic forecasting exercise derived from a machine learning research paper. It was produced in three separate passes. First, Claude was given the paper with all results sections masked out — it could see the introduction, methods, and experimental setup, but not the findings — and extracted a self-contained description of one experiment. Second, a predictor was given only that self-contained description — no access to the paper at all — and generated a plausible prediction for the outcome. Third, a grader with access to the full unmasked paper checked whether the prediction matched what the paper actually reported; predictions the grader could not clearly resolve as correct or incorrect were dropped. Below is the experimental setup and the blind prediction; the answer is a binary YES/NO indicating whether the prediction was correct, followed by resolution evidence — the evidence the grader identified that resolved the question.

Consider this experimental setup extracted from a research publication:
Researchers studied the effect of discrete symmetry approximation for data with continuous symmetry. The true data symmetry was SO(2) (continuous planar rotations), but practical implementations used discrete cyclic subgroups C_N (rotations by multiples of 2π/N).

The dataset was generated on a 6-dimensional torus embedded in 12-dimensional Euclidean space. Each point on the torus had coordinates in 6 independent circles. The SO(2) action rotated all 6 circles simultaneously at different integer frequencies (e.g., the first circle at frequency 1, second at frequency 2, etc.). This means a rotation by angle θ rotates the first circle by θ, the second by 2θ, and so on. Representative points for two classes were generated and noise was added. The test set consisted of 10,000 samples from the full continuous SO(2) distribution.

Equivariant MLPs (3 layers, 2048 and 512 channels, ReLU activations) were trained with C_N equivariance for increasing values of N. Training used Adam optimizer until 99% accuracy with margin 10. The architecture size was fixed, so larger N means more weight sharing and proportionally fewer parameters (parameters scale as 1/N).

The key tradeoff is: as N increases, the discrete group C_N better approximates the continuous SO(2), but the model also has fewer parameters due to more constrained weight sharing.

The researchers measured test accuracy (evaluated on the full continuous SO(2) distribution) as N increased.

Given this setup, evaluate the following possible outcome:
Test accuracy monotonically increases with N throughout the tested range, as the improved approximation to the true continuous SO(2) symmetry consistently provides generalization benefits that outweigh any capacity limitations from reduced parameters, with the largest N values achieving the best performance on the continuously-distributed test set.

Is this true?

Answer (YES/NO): YES